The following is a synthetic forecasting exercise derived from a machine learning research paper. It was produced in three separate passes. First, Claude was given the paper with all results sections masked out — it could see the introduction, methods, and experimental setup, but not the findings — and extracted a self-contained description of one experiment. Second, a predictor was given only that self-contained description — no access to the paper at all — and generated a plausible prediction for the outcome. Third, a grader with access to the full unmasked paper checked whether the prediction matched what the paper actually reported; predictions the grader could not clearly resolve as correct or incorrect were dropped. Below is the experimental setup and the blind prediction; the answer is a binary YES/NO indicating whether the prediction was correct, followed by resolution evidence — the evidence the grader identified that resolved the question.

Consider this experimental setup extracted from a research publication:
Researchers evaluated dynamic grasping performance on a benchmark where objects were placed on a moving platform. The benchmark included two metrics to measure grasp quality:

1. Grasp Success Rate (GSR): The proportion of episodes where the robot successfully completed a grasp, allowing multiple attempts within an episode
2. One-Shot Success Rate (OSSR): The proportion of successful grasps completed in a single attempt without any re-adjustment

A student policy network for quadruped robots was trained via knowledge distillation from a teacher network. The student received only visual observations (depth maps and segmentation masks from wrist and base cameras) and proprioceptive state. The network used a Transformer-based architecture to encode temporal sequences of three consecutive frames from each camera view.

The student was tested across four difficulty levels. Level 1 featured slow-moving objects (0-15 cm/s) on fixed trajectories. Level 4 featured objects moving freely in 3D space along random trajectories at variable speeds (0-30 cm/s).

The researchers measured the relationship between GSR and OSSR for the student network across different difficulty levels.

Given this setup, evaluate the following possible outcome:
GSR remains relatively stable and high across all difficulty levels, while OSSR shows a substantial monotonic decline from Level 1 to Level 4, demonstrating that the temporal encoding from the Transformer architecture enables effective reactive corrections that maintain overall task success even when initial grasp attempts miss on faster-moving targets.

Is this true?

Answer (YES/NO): NO